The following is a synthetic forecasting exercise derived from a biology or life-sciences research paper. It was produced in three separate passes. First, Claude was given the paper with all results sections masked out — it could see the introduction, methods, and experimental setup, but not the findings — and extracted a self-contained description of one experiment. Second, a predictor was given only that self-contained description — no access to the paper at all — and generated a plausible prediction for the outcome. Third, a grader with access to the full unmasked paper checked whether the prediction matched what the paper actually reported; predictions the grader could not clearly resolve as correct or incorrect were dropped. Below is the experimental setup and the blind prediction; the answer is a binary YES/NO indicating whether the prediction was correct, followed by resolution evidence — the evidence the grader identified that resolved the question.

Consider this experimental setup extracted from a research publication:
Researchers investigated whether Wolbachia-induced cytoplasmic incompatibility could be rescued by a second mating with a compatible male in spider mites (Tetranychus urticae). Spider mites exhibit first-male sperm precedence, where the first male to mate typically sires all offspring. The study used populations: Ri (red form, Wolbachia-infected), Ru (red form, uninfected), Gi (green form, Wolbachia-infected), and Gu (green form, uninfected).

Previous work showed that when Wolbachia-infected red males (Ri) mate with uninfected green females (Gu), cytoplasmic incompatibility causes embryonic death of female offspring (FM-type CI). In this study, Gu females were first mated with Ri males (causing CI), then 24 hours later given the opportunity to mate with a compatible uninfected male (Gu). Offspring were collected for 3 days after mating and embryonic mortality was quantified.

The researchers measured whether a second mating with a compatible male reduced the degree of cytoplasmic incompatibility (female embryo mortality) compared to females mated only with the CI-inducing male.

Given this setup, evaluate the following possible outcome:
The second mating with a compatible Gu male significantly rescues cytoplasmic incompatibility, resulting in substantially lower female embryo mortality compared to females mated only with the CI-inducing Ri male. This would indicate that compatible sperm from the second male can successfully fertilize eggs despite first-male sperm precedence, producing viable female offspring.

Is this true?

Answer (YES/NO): NO